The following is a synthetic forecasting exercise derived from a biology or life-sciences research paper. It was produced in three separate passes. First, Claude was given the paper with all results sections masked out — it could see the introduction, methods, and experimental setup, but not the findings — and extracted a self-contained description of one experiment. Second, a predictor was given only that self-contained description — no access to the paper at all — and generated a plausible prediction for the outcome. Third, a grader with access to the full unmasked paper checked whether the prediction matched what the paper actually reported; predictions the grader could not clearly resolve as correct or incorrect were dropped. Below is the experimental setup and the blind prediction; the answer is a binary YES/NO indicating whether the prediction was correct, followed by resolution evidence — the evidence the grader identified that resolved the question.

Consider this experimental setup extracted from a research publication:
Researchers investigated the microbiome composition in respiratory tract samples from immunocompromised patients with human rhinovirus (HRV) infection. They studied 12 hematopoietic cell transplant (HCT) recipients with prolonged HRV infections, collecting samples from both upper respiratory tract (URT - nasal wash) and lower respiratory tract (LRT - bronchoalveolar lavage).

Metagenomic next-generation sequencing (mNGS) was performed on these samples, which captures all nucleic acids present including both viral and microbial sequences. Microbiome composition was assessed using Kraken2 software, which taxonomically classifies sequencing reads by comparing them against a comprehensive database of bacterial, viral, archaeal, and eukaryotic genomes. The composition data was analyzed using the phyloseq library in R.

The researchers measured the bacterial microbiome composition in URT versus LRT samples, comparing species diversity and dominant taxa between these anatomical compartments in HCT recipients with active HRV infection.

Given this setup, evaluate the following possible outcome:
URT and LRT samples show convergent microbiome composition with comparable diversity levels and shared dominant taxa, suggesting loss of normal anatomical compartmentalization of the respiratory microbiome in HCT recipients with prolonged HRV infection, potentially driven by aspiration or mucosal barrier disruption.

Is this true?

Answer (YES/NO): NO